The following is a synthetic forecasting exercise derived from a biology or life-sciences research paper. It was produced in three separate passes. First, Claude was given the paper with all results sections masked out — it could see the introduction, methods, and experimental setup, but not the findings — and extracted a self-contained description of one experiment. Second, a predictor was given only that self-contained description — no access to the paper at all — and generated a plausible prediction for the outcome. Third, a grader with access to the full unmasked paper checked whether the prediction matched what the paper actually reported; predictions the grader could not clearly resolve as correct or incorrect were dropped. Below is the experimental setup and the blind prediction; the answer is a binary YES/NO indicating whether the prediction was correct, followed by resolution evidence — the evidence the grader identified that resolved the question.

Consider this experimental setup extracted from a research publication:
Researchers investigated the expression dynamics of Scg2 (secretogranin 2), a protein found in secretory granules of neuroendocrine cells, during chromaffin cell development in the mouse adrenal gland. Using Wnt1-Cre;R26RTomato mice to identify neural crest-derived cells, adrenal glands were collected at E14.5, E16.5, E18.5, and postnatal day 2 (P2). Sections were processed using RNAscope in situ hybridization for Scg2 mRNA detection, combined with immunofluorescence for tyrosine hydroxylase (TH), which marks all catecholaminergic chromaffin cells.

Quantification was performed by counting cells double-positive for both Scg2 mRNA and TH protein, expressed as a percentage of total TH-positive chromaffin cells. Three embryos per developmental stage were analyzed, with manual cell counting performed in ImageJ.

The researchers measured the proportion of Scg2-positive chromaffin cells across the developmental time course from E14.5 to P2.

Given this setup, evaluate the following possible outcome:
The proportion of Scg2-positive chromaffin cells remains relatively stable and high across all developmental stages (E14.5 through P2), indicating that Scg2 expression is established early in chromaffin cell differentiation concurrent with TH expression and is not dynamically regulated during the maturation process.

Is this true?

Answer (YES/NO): NO